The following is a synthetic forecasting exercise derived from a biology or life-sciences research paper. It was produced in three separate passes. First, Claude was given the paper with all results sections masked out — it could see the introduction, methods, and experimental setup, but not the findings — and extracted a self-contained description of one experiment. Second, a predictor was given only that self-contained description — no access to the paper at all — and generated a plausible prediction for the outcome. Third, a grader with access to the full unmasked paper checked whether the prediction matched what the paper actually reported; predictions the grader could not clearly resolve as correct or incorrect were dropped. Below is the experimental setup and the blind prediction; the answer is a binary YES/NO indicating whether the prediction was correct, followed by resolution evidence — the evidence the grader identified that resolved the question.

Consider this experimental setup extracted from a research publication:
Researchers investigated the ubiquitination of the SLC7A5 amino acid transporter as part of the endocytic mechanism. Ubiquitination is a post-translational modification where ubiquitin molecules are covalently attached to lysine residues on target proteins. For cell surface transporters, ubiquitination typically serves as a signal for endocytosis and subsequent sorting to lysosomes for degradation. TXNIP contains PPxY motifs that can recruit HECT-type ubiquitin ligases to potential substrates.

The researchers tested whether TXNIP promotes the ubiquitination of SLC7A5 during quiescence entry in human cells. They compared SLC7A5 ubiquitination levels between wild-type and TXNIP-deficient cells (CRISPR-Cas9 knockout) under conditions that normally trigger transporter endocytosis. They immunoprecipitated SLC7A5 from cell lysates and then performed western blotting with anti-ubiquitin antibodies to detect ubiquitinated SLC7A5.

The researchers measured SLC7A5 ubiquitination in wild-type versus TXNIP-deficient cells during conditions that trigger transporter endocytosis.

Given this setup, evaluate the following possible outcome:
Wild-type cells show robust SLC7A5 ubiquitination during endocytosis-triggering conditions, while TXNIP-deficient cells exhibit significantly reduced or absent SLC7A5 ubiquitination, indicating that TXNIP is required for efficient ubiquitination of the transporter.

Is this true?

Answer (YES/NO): YES